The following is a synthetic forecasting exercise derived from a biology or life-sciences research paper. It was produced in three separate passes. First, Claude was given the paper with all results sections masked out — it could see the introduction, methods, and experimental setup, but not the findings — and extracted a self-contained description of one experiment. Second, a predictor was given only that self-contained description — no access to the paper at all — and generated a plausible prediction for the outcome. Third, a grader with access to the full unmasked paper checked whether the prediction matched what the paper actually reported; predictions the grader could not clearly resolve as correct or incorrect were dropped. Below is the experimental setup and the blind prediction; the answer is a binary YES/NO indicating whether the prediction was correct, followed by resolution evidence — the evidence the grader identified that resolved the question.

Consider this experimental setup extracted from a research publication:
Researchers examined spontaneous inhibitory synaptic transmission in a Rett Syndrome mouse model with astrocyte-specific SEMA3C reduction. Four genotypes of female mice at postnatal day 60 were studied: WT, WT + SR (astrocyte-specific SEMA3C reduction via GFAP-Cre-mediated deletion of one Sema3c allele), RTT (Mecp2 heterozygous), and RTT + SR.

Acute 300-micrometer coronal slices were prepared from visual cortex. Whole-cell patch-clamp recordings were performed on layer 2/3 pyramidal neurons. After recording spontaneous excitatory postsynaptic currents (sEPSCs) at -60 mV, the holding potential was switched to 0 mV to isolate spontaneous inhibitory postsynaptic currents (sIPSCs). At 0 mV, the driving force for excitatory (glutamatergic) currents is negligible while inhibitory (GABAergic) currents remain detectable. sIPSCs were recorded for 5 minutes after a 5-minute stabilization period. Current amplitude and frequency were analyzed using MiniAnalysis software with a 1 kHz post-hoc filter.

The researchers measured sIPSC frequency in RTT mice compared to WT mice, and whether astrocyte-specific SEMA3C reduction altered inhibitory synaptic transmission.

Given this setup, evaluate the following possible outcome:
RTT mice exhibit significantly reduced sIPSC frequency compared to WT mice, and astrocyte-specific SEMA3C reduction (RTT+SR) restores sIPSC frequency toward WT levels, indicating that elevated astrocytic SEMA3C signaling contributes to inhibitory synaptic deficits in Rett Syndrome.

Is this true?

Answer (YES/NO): NO